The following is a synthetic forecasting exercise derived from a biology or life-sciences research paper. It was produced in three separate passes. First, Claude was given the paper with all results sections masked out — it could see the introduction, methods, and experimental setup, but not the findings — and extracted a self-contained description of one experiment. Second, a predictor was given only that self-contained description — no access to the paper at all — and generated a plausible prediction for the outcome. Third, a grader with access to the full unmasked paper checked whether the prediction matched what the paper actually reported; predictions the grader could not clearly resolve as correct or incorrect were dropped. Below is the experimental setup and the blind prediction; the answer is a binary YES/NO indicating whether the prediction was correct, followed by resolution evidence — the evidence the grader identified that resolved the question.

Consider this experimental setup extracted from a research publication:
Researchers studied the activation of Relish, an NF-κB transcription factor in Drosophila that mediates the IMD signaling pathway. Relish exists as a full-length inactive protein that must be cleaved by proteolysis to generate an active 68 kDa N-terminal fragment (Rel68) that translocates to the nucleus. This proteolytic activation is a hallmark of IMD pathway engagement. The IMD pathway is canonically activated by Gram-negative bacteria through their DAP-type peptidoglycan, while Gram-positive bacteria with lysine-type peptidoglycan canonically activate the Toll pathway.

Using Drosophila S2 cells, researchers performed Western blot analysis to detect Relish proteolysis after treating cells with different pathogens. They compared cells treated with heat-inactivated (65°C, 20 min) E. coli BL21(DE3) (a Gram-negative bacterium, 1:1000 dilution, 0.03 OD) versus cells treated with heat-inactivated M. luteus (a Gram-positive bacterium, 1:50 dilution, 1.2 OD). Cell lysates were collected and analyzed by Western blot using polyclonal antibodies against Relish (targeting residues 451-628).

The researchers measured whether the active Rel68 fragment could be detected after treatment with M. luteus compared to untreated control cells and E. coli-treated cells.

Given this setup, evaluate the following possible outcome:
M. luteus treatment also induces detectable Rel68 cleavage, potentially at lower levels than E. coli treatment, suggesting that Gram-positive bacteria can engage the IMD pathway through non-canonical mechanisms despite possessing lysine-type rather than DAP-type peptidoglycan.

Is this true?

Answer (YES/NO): YES